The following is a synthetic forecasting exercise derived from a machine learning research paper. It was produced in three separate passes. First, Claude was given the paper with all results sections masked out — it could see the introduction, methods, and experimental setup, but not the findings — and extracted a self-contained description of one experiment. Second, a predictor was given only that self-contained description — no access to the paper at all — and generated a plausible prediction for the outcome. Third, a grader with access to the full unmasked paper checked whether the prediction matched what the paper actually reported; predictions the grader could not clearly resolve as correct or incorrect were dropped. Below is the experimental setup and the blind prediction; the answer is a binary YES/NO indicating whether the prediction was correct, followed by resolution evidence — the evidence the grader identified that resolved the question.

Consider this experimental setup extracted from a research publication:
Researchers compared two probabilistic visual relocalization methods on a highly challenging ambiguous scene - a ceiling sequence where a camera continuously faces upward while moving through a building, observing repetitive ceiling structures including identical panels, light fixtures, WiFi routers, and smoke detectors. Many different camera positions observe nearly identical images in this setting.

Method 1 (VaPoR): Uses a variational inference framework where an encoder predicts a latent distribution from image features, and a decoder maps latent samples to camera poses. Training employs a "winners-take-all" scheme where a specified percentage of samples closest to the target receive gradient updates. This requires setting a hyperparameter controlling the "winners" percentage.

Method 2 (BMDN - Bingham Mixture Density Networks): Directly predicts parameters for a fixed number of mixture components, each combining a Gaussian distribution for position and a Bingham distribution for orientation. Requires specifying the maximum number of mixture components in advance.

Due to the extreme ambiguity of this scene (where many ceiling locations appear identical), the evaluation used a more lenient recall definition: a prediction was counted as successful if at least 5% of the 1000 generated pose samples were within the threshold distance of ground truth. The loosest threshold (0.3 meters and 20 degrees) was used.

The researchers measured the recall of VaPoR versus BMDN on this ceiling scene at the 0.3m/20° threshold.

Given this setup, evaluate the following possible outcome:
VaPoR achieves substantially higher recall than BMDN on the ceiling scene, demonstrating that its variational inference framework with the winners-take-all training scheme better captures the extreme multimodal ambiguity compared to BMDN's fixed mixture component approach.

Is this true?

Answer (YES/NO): YES